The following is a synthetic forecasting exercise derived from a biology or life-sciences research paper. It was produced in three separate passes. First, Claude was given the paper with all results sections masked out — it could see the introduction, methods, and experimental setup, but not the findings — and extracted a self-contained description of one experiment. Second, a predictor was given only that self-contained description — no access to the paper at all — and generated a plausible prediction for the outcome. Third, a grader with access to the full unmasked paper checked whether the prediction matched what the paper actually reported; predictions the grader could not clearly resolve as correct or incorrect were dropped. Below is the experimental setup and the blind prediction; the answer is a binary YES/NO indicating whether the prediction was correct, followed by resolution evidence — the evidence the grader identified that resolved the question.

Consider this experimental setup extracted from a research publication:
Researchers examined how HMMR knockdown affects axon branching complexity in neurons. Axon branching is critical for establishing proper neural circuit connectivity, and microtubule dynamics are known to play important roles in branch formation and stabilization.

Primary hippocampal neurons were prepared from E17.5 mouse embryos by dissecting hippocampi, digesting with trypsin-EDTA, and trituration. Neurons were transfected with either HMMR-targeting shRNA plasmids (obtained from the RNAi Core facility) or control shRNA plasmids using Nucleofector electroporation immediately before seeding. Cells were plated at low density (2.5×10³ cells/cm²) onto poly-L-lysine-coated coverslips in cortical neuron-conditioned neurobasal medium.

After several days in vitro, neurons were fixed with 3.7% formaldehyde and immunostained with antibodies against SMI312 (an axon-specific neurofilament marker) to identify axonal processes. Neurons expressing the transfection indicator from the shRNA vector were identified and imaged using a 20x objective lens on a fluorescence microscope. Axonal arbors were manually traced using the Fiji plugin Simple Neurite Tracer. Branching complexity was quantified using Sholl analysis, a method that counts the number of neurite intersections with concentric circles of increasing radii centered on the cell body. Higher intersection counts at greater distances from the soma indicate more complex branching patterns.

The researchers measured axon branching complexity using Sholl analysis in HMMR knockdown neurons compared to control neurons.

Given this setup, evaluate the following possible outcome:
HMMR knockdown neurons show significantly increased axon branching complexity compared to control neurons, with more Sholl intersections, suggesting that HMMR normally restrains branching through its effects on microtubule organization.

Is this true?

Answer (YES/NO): NO